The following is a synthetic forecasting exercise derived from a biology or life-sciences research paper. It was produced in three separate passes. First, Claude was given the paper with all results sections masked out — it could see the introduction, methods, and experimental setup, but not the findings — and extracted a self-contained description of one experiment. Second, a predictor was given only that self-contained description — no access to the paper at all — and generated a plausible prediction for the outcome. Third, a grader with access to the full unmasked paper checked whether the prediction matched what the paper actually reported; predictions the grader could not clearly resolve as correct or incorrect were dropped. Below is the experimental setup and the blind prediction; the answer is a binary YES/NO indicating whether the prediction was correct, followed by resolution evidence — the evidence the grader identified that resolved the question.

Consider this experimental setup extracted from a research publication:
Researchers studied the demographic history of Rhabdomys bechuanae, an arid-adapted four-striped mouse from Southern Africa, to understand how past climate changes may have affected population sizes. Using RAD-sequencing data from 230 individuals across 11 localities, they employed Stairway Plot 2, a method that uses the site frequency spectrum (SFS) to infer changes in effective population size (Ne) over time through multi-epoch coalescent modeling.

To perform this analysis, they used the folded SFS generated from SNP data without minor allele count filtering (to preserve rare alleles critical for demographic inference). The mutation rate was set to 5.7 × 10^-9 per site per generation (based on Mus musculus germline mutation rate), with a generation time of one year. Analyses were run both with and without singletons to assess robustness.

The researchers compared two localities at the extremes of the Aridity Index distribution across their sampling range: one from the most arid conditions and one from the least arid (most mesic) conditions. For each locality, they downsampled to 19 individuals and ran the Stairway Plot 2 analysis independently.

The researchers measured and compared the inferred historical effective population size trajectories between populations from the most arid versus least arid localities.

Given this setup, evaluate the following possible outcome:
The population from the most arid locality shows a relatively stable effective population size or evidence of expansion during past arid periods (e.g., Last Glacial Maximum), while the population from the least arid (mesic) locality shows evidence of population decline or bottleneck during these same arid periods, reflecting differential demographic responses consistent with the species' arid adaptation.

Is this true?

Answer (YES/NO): NO